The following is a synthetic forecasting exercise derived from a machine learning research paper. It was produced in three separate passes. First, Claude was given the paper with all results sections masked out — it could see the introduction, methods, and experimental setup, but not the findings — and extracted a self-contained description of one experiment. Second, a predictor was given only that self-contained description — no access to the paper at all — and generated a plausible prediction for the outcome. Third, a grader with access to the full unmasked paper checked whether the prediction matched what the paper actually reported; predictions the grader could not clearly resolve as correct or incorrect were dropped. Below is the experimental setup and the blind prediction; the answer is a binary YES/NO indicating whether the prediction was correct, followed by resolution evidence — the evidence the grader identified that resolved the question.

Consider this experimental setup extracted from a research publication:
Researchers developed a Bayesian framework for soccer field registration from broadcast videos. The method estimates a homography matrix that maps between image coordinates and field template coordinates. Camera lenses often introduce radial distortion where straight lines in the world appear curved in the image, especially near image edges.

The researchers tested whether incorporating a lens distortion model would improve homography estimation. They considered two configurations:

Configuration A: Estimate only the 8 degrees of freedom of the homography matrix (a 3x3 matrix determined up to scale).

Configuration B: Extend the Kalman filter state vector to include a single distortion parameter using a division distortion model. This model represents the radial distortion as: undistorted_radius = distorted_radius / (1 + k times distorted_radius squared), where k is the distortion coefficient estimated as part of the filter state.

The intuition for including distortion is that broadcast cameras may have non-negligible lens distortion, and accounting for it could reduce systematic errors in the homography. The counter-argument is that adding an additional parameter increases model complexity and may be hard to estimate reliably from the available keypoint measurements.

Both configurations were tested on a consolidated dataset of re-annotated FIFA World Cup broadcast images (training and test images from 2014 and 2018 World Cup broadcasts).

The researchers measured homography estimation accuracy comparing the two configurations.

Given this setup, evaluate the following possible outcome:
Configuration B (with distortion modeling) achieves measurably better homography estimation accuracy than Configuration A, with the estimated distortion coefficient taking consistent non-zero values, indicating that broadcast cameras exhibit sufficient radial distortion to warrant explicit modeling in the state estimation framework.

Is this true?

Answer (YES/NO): NO